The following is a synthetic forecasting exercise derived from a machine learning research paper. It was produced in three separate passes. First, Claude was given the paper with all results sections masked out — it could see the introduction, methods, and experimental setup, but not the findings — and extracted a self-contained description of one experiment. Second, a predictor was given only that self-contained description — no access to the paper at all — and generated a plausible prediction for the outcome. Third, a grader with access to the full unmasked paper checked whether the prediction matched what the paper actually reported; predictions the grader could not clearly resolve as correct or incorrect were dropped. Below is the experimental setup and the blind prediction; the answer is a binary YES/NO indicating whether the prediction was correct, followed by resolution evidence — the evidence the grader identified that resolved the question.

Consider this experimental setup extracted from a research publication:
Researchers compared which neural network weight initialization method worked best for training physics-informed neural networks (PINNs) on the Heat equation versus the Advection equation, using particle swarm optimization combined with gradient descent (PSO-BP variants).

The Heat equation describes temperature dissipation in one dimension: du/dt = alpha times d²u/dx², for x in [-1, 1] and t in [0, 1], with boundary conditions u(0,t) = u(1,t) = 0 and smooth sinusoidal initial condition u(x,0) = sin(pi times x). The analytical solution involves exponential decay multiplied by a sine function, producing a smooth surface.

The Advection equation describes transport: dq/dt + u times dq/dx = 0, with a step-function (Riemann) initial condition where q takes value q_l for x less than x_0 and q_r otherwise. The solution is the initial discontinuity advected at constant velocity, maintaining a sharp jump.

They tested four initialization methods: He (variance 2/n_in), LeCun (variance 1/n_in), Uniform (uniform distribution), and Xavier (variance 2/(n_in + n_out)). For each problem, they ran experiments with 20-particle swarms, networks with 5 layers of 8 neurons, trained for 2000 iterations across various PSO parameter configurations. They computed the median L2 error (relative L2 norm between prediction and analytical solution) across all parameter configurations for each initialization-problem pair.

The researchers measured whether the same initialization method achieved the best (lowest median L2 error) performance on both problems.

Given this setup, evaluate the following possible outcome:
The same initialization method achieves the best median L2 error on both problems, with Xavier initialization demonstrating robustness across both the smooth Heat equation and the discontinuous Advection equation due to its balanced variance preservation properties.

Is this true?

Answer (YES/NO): NO